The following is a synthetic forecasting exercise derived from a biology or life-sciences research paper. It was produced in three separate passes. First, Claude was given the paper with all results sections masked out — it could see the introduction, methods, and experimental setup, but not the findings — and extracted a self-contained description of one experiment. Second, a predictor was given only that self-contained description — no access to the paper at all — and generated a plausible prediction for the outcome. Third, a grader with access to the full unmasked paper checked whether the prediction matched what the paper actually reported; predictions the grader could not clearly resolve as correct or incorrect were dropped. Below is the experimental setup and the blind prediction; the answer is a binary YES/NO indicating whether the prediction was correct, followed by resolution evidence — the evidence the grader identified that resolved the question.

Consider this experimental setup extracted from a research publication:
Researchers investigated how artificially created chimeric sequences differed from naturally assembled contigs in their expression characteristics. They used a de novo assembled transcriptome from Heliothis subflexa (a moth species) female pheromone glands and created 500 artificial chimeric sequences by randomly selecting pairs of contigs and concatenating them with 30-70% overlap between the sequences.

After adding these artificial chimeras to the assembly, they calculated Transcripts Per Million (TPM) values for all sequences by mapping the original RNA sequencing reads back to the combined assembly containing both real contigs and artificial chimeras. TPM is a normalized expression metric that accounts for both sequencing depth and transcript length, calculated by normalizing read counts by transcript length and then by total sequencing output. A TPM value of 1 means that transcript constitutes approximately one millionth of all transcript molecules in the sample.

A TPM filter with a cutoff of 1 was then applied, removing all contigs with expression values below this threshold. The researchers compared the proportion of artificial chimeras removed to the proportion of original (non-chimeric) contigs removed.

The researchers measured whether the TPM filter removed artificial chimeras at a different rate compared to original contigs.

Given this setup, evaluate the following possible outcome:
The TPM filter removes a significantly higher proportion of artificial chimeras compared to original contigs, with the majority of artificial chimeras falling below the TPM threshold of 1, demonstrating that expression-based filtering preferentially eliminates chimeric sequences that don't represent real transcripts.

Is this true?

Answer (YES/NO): YES